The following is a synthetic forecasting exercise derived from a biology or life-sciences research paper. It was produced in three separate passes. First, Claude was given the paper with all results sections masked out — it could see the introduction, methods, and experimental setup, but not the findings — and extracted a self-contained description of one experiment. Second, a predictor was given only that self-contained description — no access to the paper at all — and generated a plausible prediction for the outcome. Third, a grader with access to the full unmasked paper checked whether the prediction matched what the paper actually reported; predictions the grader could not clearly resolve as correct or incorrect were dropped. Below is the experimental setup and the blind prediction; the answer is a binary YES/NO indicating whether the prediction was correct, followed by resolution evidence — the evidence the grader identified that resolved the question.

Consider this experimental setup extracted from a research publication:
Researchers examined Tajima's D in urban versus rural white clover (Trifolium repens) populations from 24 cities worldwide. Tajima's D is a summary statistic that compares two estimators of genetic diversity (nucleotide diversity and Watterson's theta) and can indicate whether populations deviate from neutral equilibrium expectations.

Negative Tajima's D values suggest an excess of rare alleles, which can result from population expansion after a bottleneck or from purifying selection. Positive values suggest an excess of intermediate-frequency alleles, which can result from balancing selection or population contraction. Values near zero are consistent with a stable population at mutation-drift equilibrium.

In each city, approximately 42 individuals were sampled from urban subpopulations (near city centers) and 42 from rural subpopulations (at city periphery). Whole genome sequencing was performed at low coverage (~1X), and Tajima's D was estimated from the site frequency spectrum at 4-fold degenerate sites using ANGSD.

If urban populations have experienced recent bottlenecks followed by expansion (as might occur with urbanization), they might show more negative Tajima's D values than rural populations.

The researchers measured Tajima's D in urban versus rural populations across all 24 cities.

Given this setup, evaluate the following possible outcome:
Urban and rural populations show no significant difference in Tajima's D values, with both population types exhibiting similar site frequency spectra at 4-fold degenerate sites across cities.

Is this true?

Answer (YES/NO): YES